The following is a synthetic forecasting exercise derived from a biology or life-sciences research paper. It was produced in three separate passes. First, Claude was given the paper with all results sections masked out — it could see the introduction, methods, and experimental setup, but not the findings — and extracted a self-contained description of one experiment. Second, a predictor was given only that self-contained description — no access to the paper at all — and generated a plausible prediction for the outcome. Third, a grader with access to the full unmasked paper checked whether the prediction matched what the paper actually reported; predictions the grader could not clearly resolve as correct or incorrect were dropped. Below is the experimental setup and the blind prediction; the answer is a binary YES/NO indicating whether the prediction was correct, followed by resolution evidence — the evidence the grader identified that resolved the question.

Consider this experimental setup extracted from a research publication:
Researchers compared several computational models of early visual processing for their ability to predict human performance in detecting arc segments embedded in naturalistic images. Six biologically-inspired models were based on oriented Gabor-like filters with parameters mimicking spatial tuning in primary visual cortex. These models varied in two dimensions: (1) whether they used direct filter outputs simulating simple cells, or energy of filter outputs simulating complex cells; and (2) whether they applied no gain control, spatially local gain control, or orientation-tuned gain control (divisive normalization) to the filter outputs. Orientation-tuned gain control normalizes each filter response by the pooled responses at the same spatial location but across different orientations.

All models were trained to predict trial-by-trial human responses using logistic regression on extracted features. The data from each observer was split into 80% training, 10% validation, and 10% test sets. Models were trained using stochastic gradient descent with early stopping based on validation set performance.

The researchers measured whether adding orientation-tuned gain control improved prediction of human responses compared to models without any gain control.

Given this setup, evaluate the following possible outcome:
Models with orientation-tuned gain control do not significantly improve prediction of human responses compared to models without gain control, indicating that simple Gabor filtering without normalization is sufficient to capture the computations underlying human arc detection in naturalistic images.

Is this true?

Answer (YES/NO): NO